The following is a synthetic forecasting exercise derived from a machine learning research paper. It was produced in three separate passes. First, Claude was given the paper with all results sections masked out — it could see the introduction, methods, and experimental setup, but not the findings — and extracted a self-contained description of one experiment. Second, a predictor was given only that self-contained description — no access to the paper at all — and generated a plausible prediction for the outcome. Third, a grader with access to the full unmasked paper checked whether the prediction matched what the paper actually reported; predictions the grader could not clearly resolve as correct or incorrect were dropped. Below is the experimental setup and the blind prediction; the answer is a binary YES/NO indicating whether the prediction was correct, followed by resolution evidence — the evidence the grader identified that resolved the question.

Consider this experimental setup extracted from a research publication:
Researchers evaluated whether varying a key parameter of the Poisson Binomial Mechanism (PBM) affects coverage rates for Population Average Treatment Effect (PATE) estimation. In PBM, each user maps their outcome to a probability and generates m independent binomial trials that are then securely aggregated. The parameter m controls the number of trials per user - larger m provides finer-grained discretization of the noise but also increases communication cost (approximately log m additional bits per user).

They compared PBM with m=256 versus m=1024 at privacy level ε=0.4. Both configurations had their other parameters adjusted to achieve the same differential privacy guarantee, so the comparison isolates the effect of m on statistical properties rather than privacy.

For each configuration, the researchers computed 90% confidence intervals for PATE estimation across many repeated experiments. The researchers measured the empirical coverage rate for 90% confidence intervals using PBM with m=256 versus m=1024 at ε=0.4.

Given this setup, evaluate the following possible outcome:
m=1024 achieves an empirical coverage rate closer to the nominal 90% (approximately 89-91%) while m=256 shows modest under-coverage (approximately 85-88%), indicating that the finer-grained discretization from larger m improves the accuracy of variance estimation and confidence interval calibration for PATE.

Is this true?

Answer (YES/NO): NO